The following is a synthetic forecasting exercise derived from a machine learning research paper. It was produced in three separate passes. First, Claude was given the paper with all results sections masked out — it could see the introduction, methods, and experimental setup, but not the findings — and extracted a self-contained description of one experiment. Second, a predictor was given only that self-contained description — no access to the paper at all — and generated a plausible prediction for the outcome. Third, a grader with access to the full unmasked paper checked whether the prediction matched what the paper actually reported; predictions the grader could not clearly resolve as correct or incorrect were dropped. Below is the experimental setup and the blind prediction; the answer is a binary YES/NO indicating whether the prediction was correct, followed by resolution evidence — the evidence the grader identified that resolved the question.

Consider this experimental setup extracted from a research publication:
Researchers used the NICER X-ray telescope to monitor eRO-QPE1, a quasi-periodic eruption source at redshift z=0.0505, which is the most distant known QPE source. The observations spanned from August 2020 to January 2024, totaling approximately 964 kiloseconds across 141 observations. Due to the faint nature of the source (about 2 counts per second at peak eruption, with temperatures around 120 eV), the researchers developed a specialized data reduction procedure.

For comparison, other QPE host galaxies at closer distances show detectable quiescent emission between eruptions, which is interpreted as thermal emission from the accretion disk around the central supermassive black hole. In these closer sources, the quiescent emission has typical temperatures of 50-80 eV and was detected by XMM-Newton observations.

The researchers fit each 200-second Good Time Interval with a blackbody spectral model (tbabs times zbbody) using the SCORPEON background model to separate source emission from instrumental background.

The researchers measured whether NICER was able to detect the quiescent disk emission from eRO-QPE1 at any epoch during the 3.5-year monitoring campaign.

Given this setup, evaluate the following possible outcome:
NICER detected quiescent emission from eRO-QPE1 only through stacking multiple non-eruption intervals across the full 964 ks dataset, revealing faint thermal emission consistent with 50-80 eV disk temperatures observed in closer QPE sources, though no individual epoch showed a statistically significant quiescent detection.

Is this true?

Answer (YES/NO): NO